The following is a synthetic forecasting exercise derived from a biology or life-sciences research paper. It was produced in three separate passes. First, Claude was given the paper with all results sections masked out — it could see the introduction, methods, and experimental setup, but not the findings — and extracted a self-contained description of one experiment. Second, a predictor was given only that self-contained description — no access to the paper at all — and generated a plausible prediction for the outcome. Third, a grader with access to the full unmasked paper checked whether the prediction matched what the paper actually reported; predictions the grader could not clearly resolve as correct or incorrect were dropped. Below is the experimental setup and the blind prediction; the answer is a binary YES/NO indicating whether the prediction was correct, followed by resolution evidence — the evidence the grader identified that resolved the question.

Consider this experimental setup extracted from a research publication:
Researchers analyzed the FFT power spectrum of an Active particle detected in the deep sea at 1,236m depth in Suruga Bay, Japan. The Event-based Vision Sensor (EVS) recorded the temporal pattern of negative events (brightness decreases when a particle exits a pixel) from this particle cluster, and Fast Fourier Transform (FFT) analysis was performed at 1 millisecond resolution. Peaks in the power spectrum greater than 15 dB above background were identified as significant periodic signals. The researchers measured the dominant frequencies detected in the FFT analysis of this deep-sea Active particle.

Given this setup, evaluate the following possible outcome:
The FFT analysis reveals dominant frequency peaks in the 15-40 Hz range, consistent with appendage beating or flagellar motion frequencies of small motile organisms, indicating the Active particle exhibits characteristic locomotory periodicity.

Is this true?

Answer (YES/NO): YES